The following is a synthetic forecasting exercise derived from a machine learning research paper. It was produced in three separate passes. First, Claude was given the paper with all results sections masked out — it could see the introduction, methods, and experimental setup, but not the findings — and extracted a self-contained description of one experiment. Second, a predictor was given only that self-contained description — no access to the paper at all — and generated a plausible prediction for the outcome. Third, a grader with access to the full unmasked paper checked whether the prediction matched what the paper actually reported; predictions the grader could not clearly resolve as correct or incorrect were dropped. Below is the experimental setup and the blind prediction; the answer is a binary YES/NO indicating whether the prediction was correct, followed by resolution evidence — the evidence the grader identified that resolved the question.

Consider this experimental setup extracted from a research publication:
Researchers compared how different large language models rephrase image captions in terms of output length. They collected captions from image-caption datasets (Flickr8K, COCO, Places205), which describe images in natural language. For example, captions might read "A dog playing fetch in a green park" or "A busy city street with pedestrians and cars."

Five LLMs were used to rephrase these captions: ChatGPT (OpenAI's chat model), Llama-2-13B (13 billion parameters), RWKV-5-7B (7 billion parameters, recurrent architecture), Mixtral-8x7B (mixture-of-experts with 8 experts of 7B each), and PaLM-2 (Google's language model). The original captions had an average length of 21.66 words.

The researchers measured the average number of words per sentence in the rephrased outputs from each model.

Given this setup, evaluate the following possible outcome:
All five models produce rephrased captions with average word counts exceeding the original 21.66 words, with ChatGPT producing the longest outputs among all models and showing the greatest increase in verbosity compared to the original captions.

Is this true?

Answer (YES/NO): NO